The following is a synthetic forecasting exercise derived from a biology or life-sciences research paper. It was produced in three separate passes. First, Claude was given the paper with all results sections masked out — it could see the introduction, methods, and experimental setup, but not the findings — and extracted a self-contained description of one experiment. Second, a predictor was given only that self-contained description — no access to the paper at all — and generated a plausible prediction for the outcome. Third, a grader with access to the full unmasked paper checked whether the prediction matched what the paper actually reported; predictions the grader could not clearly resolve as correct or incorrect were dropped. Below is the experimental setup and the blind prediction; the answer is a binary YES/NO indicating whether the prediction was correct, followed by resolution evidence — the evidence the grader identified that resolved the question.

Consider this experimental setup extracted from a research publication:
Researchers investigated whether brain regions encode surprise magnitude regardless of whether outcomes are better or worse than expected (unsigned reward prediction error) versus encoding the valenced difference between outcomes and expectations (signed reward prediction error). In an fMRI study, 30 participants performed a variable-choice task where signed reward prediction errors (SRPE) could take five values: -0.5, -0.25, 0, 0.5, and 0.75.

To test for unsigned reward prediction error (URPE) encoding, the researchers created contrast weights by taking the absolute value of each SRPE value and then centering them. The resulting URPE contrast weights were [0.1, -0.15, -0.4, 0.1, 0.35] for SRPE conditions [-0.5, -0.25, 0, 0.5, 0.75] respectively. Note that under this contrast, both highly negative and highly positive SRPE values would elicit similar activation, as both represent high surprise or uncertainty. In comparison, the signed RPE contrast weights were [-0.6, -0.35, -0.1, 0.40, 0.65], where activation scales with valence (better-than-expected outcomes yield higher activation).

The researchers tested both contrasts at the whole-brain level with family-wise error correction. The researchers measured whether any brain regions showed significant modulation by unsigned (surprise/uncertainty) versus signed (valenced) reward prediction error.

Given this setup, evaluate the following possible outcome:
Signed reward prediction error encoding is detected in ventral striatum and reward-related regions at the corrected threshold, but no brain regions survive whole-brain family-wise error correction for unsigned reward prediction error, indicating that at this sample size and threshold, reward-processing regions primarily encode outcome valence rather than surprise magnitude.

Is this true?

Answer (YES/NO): YES